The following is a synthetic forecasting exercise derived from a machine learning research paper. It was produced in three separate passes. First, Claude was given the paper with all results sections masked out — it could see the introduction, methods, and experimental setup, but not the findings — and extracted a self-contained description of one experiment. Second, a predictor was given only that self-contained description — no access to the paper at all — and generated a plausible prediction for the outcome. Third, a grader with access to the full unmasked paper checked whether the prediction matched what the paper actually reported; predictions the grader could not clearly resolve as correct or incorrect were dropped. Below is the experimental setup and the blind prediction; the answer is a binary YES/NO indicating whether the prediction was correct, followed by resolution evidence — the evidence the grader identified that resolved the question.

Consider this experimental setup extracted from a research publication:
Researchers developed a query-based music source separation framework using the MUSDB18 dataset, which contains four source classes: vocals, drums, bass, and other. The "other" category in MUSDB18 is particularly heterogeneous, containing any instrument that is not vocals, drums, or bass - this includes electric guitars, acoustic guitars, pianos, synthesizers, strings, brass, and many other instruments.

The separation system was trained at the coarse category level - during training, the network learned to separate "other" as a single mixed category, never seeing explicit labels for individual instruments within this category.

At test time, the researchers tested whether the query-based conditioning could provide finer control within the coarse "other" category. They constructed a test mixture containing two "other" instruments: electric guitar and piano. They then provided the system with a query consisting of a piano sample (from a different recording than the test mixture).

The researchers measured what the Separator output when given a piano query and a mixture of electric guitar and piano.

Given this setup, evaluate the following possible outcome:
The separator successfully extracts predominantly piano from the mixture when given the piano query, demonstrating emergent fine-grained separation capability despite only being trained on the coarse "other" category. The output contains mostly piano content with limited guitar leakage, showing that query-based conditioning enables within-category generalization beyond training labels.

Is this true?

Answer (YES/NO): YES